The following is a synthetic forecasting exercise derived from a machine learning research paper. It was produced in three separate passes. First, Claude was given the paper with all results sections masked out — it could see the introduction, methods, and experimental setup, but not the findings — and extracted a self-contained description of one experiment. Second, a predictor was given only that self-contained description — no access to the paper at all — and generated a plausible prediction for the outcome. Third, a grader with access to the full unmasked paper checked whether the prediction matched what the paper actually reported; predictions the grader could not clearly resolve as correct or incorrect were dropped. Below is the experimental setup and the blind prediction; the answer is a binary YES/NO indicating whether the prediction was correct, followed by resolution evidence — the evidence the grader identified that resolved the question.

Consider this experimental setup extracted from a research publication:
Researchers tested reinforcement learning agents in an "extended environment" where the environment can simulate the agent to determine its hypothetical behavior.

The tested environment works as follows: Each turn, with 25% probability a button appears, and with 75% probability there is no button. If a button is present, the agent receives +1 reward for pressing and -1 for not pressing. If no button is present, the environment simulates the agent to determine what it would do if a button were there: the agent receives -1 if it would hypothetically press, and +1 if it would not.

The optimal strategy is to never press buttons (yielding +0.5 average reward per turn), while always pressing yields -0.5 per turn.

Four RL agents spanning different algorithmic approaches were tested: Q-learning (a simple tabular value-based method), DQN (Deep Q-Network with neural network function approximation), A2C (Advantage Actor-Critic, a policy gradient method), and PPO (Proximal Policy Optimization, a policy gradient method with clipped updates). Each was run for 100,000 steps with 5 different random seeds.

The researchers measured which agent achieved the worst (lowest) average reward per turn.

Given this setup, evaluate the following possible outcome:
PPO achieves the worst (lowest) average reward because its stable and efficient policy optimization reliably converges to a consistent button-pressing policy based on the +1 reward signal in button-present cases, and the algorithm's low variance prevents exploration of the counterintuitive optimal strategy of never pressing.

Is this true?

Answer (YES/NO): NO